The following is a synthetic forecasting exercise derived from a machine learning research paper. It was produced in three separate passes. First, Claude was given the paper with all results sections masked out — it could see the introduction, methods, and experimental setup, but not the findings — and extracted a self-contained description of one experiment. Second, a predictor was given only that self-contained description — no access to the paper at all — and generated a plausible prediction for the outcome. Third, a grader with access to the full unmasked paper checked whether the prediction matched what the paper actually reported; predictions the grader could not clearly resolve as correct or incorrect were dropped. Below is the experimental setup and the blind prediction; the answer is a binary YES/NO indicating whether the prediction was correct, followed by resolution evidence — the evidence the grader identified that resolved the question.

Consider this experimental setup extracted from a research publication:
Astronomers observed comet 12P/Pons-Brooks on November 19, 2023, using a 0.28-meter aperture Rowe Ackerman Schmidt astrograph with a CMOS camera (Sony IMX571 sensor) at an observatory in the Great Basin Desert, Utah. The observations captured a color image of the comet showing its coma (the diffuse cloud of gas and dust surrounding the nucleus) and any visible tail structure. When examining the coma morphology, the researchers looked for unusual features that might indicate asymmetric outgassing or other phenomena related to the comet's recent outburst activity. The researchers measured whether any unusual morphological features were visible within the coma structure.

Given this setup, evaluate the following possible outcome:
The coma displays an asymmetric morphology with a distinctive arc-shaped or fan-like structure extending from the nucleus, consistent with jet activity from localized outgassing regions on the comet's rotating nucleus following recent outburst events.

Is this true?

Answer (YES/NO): NO